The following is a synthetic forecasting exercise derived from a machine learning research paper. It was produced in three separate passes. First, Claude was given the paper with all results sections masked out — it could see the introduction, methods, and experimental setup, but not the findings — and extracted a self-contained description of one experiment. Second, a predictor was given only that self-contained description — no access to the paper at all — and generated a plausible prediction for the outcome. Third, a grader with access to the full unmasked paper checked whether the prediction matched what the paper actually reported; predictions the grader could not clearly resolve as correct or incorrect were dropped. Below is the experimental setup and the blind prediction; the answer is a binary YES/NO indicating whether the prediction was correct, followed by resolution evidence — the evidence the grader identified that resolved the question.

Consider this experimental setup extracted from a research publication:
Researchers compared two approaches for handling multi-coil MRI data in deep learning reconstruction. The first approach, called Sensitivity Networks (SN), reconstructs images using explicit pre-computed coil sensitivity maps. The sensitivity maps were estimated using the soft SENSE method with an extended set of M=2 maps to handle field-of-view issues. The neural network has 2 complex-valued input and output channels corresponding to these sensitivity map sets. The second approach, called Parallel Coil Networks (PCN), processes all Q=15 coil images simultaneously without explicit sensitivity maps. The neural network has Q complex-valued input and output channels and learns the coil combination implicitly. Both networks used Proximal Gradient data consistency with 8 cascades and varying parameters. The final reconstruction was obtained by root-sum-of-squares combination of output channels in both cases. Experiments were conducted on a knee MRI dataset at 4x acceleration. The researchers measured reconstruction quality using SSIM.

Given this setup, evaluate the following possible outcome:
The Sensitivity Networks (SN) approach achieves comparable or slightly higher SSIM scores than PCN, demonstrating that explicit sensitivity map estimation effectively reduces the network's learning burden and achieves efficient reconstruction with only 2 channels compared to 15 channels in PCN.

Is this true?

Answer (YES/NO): YES